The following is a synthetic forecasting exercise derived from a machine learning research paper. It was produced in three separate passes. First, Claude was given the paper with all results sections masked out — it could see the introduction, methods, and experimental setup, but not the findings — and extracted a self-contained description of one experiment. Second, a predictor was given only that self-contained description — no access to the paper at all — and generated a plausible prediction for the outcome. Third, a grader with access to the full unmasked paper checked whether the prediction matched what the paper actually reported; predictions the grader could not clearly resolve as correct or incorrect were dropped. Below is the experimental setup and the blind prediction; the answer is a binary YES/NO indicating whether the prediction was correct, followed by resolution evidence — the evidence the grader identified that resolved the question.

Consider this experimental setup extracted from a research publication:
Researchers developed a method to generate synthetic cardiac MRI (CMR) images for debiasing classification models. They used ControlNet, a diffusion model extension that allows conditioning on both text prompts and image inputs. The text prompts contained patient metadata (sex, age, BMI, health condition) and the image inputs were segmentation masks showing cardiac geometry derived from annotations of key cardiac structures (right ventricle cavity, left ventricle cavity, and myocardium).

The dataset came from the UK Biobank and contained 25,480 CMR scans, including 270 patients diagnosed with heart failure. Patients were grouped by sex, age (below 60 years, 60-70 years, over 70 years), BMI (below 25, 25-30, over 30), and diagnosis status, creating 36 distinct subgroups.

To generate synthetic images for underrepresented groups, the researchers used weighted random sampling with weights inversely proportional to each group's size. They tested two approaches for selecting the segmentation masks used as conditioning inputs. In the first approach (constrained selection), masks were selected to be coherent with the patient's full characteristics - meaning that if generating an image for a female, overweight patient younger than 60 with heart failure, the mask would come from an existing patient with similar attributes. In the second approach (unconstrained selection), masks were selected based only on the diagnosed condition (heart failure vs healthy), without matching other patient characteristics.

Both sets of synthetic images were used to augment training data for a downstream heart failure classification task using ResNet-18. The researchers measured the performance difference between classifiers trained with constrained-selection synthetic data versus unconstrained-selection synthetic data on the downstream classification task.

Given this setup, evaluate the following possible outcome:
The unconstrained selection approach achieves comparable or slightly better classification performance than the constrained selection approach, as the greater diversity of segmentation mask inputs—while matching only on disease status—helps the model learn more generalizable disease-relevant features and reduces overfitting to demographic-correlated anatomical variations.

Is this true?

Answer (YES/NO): NO